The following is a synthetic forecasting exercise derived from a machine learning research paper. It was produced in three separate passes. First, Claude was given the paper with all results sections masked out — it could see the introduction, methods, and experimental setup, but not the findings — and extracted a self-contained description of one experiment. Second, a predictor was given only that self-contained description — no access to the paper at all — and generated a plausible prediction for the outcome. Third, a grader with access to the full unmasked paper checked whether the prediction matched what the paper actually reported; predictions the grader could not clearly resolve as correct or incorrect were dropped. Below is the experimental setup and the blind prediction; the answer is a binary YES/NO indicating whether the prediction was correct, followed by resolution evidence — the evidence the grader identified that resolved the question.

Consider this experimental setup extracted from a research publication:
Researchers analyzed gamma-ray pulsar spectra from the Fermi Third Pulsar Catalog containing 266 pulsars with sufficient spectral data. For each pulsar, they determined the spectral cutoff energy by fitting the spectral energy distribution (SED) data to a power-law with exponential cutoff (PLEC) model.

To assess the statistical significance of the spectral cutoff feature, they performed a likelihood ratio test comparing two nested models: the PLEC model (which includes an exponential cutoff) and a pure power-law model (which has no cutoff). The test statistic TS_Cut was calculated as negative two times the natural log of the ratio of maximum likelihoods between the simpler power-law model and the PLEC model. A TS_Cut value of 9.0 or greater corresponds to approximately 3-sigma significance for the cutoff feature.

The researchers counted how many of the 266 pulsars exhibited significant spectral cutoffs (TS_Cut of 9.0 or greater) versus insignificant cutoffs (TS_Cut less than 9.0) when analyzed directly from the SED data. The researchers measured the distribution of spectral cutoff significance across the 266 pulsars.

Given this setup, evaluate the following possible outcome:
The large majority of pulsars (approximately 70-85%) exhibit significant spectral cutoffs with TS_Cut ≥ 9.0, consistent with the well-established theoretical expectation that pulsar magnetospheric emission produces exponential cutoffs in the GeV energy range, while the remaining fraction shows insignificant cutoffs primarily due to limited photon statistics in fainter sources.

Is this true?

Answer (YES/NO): YES